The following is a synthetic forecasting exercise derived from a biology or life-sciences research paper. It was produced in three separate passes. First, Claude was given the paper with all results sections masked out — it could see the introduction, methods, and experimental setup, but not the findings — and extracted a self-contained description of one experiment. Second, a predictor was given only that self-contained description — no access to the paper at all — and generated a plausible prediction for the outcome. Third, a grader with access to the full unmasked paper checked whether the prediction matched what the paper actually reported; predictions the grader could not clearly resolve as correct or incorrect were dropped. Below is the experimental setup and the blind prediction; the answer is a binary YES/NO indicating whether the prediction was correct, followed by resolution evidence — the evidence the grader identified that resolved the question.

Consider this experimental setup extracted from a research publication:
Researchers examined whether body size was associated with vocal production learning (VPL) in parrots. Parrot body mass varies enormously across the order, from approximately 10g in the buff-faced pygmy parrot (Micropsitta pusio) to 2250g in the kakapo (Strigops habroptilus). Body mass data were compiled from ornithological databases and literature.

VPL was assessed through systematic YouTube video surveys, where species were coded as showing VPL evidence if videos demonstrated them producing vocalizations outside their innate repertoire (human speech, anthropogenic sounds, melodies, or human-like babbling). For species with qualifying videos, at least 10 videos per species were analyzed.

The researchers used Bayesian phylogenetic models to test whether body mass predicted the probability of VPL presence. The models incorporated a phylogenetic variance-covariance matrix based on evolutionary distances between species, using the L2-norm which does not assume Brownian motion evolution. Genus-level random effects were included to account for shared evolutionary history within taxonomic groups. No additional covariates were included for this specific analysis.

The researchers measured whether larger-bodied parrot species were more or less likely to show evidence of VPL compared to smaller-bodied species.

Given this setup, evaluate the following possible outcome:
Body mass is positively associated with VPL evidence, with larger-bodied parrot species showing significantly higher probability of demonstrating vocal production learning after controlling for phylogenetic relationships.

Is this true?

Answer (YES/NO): YES